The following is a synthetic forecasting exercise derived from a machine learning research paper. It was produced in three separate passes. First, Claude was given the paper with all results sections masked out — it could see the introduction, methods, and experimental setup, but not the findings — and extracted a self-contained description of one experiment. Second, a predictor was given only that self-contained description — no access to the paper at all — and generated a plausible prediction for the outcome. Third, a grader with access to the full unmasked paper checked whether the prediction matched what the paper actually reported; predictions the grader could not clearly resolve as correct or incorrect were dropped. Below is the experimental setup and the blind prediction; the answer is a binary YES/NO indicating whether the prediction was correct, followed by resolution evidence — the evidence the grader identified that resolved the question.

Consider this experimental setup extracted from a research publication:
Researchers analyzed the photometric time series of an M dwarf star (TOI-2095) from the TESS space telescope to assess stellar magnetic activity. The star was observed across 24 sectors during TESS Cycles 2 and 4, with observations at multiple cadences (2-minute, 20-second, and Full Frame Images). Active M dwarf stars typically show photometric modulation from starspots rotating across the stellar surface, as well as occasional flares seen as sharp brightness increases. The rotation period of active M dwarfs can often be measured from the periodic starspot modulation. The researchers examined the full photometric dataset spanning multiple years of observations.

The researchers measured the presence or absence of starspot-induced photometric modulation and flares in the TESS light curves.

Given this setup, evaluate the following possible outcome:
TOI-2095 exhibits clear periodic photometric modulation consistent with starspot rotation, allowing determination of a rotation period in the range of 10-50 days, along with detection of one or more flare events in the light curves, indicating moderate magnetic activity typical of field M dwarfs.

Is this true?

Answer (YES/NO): NO